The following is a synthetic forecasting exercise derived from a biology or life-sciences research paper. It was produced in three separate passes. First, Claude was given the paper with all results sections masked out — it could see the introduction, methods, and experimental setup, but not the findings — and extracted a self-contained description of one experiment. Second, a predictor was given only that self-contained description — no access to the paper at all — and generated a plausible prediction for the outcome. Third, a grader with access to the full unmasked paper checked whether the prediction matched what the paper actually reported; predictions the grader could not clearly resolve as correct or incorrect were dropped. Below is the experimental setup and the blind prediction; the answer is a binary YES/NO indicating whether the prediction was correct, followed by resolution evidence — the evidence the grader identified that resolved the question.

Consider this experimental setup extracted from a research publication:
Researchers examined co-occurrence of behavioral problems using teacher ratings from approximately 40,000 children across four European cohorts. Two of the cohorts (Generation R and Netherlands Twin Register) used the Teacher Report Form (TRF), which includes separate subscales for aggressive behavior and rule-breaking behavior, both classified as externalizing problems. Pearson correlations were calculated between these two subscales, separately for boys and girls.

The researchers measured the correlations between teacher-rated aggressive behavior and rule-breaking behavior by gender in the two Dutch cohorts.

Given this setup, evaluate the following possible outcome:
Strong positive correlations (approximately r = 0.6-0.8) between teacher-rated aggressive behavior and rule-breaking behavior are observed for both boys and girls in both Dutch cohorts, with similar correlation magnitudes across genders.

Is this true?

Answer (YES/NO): YES